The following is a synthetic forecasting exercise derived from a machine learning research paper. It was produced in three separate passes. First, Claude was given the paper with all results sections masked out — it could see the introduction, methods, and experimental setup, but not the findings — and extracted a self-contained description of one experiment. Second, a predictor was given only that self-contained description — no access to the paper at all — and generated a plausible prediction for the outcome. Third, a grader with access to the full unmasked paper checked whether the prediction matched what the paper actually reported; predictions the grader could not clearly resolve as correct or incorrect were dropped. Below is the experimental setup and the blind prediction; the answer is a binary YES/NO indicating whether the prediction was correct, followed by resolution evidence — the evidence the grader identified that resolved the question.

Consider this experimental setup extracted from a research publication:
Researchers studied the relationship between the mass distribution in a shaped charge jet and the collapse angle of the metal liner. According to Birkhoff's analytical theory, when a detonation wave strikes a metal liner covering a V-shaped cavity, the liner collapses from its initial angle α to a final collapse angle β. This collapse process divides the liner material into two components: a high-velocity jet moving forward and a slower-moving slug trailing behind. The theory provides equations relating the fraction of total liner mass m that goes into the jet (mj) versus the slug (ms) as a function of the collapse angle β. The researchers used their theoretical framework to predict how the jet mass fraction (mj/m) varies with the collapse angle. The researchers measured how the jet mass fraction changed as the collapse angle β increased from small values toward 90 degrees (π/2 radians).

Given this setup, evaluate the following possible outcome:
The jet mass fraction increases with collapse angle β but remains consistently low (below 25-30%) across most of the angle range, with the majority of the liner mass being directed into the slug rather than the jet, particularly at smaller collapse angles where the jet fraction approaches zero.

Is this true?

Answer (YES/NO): NO